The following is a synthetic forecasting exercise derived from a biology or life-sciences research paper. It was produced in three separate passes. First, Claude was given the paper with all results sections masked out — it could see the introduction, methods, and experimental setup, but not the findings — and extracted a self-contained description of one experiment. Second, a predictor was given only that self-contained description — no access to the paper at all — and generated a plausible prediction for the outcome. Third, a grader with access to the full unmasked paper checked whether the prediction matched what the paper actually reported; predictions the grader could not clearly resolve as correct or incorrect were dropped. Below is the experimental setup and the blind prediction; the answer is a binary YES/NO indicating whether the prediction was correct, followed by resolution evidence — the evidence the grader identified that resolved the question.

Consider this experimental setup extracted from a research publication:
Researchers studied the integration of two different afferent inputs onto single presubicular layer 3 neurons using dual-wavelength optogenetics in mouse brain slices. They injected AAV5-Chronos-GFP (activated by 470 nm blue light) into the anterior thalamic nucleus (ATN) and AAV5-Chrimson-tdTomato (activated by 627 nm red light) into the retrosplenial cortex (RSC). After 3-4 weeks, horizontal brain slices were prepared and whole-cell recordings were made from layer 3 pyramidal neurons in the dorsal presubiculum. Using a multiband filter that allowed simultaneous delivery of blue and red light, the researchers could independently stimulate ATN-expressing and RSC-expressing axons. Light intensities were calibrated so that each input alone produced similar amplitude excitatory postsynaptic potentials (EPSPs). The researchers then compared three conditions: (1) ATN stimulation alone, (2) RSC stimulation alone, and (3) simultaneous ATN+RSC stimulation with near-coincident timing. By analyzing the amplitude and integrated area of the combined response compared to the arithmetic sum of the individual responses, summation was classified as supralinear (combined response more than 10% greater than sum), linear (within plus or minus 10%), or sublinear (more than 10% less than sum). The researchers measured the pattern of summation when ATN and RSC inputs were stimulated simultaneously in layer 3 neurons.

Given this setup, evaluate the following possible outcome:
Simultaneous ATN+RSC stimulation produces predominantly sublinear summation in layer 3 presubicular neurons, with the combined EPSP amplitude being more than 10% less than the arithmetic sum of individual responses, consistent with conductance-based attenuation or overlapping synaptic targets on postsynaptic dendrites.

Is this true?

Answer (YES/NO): NO